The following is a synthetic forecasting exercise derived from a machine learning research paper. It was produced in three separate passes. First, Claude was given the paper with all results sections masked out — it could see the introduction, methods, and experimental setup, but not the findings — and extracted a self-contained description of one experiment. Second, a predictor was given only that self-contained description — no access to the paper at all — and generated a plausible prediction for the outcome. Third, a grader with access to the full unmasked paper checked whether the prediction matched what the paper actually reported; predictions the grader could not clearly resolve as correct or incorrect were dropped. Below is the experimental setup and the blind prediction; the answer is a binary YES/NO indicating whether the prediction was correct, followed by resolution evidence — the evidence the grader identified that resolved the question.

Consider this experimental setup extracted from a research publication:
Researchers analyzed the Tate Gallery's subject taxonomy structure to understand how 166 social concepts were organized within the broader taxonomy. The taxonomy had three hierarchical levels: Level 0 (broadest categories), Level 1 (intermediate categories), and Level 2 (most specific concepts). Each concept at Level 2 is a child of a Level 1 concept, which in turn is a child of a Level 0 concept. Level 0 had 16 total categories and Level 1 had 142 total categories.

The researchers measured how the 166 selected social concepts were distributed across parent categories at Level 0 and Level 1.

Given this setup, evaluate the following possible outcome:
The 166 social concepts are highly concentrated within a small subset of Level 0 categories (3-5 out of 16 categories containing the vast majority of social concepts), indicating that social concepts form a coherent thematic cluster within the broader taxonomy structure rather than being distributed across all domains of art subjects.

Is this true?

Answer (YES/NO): YES